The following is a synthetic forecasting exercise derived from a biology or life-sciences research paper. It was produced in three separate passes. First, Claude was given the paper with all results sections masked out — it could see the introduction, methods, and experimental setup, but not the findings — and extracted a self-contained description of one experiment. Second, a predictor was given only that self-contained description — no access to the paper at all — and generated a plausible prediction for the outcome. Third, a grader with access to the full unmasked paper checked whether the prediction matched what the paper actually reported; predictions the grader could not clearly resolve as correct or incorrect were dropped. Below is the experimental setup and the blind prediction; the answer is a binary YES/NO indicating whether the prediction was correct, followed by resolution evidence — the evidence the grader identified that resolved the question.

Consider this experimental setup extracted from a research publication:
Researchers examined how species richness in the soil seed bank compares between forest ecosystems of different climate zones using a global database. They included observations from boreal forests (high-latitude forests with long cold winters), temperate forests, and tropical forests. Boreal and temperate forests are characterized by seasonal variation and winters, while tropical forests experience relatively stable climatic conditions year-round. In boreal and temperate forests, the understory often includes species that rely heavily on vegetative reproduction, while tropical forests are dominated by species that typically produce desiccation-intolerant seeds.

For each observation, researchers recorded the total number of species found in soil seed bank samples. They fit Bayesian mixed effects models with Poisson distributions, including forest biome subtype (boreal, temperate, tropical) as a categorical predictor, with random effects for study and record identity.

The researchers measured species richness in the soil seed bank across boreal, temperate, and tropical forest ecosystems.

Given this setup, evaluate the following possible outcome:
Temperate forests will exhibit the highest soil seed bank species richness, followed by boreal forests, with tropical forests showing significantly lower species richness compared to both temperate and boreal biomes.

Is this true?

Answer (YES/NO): NO